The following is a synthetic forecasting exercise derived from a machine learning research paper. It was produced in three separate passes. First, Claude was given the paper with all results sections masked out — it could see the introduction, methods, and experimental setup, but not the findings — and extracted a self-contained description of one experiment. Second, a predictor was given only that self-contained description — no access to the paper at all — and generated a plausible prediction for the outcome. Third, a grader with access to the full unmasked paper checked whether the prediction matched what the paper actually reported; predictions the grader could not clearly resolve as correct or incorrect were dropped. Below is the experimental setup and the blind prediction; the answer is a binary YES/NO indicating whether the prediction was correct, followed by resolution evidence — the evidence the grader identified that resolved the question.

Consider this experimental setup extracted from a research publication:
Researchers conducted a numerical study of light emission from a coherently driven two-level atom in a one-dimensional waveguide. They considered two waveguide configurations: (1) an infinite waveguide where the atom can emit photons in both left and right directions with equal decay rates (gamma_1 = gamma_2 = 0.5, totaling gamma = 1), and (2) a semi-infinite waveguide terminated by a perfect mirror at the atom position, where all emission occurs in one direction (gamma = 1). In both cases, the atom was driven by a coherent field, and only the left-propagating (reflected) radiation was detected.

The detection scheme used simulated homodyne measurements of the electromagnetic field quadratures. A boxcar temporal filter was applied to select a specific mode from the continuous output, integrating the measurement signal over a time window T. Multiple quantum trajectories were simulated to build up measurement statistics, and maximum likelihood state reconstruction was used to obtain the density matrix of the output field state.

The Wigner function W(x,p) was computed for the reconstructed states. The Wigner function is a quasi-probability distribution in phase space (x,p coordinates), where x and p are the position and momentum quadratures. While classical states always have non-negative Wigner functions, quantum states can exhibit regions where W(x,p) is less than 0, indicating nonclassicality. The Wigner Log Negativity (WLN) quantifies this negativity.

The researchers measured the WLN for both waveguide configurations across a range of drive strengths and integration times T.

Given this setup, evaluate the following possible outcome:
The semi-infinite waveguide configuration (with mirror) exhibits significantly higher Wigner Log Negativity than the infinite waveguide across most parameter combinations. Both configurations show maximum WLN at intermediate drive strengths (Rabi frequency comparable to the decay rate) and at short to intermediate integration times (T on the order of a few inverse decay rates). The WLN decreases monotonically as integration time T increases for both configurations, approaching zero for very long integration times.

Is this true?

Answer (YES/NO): NO